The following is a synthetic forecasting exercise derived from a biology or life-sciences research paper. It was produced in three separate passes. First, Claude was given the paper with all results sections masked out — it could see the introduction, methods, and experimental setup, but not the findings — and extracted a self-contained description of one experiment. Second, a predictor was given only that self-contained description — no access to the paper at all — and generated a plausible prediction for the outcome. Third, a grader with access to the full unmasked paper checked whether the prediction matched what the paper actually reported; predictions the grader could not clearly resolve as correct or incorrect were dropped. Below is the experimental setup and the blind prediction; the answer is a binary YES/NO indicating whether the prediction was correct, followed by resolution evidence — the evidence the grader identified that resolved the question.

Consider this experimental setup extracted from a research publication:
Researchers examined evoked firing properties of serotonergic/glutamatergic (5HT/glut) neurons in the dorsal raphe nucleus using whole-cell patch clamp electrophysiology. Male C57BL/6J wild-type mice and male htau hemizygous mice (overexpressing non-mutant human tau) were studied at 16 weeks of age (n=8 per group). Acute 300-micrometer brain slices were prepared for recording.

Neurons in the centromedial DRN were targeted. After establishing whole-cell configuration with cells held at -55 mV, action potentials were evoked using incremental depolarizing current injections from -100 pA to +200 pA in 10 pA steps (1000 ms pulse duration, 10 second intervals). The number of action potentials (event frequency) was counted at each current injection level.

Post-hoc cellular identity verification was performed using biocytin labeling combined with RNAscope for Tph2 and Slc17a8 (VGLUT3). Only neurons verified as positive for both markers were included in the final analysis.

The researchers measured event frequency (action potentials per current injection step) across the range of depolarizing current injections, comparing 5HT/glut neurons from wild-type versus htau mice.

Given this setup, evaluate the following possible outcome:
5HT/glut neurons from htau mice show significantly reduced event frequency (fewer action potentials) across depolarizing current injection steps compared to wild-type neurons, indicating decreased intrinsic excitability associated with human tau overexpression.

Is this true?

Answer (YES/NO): NO